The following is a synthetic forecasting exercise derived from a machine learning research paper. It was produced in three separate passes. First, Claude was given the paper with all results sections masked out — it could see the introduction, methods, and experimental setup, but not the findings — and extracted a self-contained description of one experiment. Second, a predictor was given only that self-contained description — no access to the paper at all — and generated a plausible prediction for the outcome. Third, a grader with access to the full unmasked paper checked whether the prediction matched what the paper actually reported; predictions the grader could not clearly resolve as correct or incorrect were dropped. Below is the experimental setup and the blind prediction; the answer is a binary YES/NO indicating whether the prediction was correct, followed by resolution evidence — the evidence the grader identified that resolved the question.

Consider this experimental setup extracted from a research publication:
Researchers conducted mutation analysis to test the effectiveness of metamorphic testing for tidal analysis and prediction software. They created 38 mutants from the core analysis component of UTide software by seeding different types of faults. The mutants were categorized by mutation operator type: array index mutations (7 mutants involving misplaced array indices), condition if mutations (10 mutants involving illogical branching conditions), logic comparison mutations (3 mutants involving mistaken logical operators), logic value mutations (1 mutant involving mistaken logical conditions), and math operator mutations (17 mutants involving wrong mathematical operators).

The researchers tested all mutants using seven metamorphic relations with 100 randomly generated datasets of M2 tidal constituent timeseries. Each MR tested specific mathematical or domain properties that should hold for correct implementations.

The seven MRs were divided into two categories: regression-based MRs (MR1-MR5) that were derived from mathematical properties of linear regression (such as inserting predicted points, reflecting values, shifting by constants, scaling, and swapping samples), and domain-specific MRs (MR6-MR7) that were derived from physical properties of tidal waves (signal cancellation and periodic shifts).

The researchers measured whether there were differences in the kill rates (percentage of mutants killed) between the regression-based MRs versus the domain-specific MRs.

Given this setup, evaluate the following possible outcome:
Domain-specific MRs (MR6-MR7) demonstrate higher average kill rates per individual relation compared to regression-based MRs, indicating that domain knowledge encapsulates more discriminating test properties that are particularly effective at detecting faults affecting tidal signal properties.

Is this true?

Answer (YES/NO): NO